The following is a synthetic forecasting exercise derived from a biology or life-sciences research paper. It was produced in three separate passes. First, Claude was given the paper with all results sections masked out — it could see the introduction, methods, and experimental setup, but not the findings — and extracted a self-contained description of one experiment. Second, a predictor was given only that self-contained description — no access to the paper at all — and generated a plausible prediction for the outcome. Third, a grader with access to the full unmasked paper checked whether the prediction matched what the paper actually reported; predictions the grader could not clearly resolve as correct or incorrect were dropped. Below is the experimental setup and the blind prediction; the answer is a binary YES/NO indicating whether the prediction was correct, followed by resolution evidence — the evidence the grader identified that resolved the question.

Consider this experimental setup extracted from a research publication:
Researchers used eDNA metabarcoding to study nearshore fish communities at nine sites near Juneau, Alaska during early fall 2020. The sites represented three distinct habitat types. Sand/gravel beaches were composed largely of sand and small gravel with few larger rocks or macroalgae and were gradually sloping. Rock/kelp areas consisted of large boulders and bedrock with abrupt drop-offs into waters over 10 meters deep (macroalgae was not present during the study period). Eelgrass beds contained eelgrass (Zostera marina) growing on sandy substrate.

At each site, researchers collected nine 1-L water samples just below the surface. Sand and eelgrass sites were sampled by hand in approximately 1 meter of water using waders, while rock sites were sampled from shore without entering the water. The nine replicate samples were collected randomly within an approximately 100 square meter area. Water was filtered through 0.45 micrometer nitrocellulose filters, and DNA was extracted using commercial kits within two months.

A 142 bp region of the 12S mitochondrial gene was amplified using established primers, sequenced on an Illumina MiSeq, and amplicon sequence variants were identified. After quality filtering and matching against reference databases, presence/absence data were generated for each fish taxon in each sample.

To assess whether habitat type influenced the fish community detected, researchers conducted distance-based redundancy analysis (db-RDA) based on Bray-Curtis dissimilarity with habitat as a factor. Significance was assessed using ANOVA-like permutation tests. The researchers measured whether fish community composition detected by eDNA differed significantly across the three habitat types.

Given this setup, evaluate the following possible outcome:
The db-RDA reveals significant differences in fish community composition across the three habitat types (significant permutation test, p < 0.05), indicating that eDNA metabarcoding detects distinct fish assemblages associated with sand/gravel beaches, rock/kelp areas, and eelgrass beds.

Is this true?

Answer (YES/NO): YES